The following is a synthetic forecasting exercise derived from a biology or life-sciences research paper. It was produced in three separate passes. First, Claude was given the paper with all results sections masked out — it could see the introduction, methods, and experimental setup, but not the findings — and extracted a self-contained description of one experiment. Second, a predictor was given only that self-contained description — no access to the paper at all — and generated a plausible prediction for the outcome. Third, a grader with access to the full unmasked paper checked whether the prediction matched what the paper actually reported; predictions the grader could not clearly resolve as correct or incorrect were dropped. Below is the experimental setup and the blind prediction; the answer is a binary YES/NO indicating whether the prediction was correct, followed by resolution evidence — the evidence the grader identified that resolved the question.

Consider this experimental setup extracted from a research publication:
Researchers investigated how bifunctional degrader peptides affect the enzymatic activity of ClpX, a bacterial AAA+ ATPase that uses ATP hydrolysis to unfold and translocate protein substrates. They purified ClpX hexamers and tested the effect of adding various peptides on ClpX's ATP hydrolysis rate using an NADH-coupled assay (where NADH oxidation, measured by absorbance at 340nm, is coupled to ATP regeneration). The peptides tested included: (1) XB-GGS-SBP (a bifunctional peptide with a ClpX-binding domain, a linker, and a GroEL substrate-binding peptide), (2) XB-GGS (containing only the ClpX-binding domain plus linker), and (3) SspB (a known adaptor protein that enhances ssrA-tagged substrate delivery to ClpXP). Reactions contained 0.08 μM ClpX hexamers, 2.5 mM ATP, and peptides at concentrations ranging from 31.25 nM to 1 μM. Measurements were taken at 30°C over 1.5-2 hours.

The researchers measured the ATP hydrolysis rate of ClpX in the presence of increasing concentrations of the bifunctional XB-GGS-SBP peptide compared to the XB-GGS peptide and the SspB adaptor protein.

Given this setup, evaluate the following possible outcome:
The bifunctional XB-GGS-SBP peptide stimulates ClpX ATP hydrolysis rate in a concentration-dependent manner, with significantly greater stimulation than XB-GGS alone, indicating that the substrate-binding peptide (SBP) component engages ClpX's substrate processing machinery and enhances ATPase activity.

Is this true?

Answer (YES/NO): NO